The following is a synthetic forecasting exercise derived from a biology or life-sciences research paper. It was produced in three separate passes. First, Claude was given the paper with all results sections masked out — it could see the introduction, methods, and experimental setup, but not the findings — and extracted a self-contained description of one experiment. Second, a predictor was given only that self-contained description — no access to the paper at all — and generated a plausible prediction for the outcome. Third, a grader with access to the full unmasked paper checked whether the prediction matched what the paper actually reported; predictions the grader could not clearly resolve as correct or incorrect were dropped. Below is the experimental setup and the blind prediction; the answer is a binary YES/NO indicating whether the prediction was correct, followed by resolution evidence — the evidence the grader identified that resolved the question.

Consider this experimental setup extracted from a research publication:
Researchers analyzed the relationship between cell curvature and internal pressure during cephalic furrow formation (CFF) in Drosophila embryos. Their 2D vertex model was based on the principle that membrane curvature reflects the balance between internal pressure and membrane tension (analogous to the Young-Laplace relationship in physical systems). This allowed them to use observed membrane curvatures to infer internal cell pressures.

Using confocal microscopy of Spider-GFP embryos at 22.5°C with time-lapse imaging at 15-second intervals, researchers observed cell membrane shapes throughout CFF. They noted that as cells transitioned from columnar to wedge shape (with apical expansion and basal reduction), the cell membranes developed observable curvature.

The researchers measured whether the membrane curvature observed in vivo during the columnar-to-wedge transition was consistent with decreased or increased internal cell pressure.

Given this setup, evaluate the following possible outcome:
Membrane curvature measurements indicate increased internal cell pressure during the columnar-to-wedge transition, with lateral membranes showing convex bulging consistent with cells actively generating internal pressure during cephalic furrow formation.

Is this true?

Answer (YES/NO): NO